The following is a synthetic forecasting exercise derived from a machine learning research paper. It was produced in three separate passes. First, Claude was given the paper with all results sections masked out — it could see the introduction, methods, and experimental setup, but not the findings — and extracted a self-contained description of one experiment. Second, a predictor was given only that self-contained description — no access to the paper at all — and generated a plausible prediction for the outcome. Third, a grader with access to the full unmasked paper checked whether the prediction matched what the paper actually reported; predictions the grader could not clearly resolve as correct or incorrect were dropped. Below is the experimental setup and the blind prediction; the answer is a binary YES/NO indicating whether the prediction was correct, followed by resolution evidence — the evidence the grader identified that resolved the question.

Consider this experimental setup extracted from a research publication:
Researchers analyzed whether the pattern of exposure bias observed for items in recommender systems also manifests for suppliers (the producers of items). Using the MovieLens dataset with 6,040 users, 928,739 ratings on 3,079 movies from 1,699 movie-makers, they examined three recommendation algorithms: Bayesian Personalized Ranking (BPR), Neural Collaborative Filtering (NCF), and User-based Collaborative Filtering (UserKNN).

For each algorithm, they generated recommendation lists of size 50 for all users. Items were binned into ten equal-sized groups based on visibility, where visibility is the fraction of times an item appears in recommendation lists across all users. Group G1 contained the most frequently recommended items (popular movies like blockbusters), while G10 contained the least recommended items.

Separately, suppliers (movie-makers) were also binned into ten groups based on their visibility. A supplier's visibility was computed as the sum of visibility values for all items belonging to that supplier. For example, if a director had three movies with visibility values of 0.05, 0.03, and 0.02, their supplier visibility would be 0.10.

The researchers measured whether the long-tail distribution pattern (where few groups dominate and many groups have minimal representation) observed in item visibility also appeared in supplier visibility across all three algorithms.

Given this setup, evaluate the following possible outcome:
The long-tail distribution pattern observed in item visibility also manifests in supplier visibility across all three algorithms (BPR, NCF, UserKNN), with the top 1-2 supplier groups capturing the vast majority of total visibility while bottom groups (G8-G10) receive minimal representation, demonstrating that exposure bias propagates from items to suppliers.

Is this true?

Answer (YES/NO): YES